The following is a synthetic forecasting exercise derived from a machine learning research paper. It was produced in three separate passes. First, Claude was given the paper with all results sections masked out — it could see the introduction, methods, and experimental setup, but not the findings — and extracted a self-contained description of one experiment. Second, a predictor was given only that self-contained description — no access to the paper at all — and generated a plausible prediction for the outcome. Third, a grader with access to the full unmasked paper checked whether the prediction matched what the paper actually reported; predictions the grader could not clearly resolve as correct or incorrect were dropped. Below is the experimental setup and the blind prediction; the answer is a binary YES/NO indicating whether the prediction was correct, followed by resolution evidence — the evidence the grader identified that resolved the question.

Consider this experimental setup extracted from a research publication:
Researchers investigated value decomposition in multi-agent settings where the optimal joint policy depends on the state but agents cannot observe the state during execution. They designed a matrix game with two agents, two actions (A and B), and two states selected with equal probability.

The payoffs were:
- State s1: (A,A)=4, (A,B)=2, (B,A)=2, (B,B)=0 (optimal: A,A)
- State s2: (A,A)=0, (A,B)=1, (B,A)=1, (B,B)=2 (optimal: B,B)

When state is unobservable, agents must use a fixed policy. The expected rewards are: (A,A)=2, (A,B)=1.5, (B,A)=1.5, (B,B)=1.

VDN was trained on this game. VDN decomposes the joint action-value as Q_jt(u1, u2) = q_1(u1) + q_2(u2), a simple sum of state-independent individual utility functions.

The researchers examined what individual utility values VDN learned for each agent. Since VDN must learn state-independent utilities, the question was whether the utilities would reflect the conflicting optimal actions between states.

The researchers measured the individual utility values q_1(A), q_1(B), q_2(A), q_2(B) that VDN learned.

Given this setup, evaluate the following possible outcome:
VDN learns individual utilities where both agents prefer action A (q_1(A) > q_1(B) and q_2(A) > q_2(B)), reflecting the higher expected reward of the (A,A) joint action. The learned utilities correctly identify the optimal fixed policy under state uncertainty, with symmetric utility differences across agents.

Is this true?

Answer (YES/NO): YES